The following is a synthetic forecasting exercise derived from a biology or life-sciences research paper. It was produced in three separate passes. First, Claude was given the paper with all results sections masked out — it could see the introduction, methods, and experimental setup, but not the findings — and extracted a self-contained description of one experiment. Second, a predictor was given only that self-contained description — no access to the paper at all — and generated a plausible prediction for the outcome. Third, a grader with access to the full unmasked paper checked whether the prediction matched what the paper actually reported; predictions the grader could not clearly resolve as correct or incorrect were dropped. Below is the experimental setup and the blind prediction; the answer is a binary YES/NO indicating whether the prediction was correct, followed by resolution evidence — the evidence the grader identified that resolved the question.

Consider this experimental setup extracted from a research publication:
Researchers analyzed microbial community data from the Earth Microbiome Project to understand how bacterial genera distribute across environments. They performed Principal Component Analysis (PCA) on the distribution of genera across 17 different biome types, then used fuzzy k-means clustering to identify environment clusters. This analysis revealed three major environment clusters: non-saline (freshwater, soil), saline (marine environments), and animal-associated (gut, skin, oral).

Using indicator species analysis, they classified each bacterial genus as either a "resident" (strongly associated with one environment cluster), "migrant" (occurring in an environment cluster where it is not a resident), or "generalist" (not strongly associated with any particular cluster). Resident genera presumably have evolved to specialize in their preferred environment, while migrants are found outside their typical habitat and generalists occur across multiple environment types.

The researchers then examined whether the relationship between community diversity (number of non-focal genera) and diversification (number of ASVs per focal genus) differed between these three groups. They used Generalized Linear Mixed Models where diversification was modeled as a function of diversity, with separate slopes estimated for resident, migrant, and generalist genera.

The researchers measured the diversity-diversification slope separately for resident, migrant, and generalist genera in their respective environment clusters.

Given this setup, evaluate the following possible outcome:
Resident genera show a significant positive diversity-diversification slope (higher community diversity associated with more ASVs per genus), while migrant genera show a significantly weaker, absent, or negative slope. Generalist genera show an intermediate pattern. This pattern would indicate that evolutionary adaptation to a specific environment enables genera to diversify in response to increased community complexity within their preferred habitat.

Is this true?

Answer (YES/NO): NO